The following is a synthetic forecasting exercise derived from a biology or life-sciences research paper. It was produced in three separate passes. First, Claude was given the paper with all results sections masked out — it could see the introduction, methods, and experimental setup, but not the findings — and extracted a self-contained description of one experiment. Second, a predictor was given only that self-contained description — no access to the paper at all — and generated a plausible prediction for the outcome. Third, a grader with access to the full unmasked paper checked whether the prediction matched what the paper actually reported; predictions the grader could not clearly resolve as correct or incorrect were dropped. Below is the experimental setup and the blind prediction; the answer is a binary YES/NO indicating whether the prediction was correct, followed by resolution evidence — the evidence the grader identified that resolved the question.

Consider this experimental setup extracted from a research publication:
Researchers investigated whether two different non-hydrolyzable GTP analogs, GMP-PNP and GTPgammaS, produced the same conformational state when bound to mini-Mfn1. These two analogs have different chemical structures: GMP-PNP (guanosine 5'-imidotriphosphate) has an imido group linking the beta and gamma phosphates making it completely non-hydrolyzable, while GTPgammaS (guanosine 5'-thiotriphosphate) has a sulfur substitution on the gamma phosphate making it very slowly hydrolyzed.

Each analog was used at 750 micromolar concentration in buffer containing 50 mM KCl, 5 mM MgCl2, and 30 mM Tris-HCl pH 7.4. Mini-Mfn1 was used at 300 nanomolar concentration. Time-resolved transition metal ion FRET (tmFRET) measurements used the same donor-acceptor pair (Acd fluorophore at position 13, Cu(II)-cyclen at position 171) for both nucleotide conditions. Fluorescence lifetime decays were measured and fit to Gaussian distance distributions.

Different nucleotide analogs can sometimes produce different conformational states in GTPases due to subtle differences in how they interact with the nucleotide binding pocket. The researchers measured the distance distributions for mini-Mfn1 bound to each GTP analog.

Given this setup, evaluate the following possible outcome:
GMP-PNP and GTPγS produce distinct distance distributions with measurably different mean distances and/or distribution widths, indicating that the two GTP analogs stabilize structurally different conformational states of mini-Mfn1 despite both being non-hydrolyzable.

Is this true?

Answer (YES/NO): NO